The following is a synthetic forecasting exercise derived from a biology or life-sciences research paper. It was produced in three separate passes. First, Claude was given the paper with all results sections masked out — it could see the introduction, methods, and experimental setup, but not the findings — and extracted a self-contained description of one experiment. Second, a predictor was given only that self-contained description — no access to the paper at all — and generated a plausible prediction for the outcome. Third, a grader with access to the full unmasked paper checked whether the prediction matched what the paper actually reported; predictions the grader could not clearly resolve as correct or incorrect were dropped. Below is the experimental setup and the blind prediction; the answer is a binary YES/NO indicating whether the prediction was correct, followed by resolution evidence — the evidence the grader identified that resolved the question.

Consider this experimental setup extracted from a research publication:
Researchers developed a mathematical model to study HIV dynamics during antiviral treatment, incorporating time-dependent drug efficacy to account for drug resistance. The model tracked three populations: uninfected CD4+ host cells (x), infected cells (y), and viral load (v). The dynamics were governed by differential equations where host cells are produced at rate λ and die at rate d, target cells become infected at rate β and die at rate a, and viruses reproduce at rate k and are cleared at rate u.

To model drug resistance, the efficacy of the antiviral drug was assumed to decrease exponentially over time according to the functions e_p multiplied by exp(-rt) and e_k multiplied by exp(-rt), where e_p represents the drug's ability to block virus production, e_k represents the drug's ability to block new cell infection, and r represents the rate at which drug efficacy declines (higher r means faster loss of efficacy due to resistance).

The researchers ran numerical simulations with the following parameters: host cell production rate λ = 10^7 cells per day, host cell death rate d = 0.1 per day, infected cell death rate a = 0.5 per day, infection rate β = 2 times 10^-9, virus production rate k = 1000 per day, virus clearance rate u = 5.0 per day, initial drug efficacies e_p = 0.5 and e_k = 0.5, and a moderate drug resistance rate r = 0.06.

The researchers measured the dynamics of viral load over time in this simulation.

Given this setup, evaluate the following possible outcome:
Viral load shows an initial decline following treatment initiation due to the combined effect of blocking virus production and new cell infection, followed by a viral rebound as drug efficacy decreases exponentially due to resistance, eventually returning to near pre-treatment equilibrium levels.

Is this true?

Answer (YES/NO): YES